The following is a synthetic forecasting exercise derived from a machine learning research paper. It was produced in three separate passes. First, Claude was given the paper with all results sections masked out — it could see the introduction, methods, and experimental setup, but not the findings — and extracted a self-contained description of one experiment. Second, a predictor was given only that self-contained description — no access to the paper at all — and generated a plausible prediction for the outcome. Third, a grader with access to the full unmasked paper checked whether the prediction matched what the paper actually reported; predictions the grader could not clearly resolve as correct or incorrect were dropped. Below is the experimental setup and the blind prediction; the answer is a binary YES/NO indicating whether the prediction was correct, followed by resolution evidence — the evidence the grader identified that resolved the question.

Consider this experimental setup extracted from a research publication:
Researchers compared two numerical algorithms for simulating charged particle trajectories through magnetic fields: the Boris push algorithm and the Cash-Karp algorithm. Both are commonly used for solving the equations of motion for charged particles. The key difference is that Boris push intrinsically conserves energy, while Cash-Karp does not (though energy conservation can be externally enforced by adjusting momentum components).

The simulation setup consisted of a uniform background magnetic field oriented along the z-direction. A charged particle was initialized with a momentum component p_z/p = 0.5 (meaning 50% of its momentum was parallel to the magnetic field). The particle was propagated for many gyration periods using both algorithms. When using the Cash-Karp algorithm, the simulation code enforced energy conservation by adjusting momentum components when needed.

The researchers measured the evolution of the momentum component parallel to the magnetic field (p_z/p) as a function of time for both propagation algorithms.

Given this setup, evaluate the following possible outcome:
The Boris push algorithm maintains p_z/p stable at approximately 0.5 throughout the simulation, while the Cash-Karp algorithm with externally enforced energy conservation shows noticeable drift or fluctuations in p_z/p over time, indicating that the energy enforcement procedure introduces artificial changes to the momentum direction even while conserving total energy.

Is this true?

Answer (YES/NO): YES